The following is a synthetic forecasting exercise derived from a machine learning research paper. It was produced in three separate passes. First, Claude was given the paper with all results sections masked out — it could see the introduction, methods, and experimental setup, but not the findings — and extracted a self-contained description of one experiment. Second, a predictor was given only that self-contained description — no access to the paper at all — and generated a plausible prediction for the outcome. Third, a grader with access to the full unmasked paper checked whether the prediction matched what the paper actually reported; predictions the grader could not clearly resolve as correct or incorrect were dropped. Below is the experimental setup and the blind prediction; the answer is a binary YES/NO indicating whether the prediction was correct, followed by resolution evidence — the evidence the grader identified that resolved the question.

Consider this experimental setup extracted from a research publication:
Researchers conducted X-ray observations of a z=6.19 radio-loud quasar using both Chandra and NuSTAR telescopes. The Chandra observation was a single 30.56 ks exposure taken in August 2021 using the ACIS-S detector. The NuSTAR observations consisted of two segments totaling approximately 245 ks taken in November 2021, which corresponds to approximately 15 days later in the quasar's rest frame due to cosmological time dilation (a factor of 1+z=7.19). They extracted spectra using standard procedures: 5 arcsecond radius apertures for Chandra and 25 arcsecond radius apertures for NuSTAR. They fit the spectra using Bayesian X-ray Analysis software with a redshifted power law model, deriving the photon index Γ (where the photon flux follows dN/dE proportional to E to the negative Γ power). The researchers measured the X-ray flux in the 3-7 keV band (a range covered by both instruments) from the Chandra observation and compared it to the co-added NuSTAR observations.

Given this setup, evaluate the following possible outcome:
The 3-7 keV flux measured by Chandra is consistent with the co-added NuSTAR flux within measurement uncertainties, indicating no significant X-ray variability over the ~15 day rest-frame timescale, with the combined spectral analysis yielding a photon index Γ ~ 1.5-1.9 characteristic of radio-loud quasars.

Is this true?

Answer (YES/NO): NO